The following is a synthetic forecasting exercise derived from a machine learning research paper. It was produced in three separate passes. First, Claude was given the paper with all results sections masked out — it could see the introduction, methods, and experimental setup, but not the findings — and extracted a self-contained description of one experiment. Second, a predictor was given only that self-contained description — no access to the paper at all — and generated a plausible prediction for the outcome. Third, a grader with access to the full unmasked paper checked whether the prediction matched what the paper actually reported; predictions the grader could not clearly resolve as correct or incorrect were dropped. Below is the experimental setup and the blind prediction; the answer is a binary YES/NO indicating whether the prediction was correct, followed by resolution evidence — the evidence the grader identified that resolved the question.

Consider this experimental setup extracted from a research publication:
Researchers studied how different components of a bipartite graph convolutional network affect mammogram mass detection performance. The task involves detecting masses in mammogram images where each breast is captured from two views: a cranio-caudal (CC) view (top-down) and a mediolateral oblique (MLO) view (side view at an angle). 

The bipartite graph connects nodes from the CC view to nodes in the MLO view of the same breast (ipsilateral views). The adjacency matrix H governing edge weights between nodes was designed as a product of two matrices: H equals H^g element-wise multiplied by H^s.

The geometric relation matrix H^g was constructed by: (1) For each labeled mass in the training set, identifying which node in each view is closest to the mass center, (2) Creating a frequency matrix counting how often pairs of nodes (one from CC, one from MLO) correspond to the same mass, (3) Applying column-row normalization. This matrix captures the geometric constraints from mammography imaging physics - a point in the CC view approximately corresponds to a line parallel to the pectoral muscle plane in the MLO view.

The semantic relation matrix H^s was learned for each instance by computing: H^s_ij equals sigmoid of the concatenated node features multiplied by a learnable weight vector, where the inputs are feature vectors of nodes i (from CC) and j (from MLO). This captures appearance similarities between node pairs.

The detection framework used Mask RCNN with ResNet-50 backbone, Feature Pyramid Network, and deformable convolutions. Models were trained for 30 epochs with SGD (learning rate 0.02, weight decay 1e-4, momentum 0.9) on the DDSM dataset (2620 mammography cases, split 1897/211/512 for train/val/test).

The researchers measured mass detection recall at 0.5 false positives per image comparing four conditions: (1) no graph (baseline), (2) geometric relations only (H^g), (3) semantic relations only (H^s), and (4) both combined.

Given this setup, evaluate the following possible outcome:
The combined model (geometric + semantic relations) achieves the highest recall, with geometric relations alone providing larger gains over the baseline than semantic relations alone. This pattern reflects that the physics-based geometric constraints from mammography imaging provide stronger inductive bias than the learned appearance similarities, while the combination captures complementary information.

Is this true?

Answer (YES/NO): NO